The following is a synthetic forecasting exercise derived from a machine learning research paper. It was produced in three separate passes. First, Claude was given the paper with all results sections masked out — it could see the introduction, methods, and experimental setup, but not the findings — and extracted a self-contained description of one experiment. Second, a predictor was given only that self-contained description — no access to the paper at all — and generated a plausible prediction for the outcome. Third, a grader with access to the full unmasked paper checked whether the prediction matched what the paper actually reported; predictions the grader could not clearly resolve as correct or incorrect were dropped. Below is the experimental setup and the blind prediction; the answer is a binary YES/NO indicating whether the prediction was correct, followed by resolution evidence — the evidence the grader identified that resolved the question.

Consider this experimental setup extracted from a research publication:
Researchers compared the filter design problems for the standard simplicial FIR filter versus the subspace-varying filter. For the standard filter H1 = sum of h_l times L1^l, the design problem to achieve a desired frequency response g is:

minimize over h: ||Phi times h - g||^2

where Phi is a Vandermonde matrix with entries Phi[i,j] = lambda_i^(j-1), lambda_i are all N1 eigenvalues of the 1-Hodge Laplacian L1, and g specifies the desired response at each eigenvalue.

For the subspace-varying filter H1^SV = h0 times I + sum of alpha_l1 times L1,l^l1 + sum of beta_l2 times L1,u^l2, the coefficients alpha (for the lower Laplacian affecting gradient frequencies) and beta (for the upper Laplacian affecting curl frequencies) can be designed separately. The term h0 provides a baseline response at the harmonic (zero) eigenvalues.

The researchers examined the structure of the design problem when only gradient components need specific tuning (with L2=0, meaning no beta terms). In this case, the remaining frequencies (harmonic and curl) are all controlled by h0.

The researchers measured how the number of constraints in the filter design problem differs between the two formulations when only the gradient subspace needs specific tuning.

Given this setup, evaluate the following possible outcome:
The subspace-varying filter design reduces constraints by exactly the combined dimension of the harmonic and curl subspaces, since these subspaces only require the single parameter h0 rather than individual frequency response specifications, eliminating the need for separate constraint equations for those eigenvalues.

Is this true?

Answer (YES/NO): NO